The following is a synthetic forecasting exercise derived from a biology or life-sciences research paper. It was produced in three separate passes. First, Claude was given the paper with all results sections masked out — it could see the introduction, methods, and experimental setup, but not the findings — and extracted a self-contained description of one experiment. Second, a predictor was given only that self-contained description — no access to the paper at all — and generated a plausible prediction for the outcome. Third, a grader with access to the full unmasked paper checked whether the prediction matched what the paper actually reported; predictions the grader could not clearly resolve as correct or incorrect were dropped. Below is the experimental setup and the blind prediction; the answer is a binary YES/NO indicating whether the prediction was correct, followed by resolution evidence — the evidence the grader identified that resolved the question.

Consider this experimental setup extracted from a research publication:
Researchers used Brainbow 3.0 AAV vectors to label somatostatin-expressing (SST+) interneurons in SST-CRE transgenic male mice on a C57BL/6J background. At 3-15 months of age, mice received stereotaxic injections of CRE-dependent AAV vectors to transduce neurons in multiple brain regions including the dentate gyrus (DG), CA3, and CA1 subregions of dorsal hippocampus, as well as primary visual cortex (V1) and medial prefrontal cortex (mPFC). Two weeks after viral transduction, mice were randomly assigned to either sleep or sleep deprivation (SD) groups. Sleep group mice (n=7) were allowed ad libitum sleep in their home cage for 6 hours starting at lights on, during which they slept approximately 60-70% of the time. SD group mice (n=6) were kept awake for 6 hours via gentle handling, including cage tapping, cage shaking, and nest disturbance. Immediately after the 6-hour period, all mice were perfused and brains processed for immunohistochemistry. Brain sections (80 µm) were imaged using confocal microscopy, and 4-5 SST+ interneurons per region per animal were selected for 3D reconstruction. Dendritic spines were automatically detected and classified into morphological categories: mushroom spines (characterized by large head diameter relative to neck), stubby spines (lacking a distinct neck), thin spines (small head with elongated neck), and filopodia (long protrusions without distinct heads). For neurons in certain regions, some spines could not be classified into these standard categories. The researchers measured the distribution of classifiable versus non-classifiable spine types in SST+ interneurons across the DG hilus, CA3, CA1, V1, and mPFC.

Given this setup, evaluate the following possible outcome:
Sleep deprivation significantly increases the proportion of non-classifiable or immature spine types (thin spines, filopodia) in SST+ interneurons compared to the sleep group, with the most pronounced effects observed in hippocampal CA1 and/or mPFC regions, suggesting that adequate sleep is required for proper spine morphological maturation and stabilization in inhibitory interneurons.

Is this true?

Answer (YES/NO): NO